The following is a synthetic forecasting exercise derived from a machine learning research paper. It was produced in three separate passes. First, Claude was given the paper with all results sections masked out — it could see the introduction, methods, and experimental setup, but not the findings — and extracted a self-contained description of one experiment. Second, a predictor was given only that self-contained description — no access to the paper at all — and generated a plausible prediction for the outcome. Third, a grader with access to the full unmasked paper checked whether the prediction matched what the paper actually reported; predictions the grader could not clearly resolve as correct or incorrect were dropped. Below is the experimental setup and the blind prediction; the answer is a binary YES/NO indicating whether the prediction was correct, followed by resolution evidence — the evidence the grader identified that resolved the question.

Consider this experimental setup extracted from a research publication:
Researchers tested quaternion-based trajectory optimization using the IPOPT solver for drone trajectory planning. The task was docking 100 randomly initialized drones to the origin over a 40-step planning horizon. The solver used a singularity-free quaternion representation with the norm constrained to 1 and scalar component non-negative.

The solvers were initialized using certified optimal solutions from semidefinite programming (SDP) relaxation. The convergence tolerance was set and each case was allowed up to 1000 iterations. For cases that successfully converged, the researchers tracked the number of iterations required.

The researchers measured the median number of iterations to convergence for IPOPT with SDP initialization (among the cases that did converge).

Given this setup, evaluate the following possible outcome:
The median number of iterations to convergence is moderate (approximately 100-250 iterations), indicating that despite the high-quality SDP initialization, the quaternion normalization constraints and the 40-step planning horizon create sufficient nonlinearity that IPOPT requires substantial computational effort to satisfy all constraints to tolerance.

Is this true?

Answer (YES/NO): NO